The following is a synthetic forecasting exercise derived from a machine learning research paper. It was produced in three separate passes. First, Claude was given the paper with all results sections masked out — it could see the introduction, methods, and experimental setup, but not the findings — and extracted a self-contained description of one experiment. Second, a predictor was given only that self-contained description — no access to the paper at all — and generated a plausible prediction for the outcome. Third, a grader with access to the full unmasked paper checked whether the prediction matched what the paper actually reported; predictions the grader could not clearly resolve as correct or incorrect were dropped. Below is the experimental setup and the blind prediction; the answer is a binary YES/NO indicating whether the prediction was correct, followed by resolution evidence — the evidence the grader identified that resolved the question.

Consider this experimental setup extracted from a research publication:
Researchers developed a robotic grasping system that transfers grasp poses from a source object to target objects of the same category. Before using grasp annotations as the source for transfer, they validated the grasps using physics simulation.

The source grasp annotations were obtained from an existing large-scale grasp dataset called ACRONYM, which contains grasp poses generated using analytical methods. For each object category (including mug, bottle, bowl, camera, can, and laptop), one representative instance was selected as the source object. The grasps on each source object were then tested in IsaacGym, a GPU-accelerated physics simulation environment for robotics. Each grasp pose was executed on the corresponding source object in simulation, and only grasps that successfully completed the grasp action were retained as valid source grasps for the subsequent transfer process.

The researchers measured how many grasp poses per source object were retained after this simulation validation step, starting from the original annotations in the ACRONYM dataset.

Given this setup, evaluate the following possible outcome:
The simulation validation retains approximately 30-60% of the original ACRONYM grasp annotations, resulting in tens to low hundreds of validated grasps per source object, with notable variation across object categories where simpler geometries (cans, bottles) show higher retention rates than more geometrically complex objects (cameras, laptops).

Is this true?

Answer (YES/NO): NO